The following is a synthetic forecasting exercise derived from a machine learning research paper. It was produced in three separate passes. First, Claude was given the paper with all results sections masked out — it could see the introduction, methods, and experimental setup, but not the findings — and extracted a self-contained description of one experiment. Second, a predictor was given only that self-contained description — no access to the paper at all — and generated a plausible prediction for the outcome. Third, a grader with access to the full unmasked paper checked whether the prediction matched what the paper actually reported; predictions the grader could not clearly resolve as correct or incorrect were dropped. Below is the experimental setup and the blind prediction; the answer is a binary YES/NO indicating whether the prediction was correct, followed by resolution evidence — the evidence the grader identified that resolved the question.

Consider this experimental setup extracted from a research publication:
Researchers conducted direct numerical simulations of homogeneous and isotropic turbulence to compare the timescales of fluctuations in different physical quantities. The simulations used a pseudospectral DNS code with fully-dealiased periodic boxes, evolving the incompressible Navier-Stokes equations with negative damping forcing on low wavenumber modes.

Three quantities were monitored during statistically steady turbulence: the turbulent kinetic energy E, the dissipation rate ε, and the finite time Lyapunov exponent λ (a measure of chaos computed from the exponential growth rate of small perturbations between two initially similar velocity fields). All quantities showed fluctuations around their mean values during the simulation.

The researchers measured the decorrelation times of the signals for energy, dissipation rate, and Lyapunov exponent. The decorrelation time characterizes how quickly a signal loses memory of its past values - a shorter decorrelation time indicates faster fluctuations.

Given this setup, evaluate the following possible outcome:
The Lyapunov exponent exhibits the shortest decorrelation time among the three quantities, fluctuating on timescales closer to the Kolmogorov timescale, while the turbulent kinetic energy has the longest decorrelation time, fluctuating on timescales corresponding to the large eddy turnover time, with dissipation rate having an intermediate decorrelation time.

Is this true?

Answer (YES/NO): YES